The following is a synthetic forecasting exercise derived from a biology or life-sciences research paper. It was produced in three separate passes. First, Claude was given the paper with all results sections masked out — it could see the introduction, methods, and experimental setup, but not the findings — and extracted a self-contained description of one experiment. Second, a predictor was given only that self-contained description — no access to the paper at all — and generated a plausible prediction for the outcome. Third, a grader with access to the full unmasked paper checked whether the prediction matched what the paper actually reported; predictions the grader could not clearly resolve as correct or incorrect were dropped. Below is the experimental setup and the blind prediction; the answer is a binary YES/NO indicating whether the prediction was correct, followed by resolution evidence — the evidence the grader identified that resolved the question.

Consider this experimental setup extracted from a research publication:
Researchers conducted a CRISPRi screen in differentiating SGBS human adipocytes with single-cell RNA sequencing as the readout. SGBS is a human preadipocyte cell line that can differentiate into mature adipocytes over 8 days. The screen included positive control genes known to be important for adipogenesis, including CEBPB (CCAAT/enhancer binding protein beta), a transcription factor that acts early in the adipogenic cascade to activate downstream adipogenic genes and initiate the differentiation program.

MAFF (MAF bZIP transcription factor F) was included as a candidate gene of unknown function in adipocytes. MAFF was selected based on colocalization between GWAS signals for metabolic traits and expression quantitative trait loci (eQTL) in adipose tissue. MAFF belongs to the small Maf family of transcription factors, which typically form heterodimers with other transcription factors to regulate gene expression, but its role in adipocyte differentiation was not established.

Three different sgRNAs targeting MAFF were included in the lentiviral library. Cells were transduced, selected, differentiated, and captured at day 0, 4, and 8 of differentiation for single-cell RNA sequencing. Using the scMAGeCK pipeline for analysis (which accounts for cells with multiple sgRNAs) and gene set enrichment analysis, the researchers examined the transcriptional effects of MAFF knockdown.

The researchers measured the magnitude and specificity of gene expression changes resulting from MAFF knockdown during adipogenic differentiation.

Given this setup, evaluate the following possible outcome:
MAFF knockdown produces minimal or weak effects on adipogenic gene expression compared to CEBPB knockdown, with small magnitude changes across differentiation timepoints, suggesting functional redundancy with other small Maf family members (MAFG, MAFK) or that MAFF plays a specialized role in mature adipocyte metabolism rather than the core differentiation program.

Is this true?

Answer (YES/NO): NO